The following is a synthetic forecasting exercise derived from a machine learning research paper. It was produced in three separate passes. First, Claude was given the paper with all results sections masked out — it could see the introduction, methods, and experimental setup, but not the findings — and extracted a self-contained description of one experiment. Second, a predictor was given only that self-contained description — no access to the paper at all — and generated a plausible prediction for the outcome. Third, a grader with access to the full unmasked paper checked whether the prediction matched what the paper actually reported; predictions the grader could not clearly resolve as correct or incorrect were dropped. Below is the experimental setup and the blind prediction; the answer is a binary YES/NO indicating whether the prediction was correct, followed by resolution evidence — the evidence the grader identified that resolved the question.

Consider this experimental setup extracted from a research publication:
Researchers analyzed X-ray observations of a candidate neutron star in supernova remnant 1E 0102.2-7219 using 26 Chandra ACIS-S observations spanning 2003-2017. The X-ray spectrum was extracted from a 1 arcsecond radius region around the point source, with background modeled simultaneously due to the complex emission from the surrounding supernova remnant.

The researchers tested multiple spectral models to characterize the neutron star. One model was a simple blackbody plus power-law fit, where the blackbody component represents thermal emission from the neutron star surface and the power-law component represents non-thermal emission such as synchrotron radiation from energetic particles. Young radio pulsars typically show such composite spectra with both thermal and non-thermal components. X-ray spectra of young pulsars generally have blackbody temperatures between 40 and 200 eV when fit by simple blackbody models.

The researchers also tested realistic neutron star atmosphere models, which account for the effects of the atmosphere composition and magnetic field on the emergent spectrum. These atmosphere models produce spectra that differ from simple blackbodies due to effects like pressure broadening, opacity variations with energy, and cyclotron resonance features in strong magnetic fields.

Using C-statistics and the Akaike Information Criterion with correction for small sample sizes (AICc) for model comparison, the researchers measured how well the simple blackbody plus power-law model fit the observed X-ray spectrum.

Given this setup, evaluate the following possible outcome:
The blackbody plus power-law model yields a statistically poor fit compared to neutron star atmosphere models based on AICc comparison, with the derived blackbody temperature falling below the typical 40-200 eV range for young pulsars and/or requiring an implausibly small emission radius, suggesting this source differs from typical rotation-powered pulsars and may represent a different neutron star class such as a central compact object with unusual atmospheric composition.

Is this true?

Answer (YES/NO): NO